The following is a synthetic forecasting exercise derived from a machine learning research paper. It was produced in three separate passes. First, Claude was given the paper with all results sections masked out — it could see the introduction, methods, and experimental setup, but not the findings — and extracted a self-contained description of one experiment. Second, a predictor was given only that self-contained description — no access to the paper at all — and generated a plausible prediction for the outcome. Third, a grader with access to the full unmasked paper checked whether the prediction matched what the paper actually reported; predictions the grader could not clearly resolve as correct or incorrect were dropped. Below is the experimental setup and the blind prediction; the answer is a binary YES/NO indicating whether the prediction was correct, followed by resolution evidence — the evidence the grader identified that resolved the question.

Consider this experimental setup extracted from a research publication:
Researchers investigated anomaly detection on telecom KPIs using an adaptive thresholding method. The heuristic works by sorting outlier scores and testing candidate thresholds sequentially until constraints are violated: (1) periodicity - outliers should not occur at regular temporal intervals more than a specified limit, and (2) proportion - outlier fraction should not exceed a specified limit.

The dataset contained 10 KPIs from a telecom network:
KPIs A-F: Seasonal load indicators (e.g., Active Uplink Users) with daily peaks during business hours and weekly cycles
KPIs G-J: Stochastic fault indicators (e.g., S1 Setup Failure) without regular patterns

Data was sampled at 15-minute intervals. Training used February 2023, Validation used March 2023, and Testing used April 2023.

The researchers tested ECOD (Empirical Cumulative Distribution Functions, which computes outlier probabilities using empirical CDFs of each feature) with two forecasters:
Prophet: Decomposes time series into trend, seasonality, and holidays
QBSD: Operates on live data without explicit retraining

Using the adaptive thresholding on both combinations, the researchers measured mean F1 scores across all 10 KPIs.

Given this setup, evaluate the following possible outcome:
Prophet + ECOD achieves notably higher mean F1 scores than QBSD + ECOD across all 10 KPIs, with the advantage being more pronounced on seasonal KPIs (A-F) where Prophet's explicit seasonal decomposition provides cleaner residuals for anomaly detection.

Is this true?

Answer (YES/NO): NO